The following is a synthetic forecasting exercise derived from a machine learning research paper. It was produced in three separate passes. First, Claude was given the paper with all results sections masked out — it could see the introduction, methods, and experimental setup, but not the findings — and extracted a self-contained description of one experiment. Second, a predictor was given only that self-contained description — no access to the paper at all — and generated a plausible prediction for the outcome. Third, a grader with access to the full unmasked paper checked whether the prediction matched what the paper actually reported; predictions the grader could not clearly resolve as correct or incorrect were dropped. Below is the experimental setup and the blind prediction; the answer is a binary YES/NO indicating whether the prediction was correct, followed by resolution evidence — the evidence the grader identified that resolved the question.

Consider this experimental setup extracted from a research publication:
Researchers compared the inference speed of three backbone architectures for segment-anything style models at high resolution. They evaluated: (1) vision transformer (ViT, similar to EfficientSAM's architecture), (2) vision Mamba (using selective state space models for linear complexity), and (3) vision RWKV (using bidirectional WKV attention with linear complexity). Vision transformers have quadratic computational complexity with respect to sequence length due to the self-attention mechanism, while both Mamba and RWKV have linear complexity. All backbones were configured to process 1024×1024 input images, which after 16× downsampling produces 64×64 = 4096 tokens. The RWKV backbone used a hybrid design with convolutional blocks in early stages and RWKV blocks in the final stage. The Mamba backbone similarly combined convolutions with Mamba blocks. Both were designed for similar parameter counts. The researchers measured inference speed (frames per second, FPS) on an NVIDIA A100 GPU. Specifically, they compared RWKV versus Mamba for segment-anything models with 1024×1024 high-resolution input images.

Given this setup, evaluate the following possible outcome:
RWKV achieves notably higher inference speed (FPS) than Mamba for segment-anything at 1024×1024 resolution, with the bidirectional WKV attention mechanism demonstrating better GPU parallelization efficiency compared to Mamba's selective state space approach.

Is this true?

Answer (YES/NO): YES